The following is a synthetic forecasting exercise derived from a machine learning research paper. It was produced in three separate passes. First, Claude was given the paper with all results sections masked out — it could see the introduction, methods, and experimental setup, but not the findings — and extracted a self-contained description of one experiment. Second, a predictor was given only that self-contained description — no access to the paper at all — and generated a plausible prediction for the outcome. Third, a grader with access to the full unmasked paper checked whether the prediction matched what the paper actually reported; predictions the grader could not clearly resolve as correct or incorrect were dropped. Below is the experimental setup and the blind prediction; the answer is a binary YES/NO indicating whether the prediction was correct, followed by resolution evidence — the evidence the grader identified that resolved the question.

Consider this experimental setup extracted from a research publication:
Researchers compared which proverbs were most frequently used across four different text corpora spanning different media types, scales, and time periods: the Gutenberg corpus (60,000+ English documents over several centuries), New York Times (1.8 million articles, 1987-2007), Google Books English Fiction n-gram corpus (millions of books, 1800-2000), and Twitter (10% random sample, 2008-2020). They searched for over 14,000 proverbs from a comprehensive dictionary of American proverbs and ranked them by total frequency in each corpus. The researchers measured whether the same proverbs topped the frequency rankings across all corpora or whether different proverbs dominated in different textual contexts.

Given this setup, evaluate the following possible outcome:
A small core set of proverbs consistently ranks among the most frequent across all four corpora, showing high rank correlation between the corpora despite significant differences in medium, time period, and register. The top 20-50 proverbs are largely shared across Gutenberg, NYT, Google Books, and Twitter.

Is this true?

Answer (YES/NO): NO